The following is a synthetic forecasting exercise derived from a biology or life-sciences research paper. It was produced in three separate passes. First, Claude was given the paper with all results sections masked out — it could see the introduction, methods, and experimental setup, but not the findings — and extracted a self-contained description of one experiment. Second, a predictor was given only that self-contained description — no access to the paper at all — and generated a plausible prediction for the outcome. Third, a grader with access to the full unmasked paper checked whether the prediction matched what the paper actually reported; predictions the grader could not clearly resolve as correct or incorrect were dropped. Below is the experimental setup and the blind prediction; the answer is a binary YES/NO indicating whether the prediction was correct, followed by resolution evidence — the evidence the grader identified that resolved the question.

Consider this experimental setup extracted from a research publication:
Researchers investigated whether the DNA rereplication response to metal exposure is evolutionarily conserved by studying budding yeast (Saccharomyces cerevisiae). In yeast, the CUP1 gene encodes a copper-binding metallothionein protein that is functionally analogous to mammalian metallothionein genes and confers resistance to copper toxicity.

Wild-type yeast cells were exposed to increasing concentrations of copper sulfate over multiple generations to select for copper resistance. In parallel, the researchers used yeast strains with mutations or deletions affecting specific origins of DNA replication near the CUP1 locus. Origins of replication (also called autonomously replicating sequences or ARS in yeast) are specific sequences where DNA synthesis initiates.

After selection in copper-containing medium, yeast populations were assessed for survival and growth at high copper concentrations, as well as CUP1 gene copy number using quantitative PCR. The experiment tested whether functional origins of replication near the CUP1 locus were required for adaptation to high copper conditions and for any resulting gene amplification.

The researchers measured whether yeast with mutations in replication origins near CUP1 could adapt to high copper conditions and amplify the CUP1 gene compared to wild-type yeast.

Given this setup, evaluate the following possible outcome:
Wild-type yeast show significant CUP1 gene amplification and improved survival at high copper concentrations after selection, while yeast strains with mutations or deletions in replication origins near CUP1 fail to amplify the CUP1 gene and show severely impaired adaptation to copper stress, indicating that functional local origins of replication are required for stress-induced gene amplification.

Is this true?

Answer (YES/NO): YES